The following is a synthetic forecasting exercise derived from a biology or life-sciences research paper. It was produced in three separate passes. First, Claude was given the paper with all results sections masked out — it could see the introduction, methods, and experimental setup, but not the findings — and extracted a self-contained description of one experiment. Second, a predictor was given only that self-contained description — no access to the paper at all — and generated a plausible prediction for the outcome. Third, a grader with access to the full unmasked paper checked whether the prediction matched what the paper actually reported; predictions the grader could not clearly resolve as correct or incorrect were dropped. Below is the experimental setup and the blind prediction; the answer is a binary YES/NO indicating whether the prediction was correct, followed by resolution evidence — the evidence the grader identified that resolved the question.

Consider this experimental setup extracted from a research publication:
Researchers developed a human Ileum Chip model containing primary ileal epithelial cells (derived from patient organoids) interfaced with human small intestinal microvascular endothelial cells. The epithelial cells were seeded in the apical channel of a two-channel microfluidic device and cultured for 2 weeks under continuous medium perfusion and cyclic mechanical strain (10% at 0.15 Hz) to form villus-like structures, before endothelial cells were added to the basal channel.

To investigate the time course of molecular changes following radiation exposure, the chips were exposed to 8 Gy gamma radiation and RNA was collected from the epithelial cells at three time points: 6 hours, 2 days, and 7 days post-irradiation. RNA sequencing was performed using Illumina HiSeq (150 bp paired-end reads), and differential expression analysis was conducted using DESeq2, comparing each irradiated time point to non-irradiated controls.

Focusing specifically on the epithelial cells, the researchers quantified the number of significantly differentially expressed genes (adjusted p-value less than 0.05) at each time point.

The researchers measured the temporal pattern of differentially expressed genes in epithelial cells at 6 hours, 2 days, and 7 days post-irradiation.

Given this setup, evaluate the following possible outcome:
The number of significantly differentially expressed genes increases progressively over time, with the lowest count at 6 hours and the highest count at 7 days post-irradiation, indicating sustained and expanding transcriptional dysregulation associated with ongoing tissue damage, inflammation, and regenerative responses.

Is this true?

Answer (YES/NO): YES